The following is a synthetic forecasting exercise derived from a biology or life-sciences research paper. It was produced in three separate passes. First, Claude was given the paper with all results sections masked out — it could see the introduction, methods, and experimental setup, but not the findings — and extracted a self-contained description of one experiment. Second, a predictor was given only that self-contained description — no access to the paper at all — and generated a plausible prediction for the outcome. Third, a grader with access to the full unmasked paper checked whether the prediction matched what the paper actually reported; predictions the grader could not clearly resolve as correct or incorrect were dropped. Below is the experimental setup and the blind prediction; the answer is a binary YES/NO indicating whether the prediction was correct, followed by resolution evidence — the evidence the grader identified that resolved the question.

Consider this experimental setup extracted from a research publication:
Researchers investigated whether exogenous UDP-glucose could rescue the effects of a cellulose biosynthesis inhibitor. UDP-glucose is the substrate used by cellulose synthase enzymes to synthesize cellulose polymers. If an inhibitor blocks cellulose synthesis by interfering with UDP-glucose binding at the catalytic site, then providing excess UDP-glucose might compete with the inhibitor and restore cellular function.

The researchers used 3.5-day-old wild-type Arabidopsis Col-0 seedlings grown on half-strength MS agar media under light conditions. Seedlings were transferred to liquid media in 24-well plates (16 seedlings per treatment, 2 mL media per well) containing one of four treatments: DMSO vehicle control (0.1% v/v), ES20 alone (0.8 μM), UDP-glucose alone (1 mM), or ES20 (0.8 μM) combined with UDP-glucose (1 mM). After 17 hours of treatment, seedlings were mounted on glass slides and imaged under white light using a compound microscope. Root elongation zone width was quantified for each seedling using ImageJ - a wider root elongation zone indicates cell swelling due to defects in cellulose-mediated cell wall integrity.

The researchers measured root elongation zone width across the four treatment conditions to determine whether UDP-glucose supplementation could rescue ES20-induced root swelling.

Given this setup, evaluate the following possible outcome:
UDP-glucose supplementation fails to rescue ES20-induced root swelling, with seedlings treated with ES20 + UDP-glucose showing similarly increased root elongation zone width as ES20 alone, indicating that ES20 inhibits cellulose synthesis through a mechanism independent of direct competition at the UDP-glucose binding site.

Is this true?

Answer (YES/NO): NO